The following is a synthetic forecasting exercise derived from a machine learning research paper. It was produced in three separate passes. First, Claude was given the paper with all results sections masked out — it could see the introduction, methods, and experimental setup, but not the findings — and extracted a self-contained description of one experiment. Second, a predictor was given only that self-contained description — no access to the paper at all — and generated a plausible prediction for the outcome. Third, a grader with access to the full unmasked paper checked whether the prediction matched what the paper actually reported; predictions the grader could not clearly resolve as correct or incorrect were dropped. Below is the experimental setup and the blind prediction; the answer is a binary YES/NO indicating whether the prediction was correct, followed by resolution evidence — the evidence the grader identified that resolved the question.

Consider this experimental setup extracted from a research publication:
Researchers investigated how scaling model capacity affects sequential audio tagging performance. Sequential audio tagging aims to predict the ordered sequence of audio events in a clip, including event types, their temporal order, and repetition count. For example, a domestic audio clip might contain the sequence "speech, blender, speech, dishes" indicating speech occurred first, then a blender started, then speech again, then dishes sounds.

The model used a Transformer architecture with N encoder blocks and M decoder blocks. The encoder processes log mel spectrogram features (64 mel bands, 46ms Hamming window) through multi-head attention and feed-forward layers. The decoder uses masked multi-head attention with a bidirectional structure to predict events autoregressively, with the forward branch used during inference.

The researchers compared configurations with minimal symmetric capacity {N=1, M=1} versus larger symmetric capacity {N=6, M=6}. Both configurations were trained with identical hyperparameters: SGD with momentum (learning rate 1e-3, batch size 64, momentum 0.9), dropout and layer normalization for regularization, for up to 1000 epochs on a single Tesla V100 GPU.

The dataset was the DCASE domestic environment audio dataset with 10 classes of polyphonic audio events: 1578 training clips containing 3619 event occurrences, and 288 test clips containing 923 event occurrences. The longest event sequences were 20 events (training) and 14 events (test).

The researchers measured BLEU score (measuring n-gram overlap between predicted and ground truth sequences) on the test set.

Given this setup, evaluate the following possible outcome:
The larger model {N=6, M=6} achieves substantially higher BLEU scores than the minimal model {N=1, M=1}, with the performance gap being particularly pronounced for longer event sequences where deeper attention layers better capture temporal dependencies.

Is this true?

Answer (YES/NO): NO